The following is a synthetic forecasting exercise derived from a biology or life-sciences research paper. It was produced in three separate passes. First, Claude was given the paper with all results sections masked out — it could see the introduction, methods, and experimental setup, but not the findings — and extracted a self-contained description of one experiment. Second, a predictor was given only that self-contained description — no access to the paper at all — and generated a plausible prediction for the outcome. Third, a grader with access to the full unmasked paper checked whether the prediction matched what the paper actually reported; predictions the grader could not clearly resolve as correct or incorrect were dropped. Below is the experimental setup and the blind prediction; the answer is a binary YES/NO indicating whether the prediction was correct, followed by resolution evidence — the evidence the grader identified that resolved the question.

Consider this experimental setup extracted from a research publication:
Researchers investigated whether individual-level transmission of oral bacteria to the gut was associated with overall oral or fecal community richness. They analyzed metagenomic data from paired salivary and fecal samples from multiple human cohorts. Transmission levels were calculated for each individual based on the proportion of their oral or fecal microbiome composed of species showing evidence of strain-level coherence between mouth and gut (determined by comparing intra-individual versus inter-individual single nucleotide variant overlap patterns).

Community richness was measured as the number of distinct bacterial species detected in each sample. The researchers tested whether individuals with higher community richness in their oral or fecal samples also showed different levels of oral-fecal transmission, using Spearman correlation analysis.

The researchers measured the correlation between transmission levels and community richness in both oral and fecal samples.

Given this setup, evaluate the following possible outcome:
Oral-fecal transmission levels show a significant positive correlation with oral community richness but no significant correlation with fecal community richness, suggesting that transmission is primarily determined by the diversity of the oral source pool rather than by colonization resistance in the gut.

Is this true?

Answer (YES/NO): NO